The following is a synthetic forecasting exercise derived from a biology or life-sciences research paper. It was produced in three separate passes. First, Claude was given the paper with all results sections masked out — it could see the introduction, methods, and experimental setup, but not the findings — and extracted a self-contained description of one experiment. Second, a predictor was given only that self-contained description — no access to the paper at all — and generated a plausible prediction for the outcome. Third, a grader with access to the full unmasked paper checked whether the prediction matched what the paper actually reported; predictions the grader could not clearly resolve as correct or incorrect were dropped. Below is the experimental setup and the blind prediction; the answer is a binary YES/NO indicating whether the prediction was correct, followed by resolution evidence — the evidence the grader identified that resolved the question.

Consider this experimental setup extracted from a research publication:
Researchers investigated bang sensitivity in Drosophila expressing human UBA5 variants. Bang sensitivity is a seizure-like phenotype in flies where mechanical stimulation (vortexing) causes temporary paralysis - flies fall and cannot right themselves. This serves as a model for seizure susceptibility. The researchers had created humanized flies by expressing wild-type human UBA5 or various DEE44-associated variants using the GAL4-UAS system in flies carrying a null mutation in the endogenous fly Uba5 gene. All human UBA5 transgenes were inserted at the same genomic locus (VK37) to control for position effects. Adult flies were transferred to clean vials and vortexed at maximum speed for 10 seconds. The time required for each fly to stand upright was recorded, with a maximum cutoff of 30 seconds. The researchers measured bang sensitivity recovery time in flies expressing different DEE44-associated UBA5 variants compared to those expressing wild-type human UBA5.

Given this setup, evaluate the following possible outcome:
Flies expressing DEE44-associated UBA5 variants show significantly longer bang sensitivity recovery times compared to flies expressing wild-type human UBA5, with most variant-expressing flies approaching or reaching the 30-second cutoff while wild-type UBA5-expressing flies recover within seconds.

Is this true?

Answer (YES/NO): NO